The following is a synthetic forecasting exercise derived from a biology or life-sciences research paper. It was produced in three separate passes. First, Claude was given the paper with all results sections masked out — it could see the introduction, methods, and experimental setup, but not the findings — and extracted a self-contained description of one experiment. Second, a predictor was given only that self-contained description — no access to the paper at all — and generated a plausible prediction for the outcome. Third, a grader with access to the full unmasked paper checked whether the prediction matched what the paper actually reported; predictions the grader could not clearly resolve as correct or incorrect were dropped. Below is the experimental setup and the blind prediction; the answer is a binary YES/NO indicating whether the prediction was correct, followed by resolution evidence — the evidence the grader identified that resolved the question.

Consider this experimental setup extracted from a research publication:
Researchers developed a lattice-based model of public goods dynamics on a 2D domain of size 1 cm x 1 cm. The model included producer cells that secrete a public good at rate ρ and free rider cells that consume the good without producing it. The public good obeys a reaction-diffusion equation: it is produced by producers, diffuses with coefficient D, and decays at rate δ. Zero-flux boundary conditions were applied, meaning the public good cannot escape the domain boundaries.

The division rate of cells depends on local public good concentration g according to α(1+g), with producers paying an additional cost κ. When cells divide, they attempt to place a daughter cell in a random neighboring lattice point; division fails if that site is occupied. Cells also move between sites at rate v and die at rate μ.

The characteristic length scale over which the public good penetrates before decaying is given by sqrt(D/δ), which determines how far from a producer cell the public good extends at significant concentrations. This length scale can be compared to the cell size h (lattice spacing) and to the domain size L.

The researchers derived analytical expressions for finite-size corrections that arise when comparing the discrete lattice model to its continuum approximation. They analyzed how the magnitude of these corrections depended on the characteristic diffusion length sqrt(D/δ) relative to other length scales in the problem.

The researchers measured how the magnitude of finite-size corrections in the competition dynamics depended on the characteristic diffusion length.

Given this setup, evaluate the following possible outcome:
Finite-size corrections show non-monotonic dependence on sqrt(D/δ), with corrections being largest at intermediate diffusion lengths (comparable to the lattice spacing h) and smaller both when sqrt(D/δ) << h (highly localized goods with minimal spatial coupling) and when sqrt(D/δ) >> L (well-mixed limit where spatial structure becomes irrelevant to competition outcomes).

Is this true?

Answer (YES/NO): NO